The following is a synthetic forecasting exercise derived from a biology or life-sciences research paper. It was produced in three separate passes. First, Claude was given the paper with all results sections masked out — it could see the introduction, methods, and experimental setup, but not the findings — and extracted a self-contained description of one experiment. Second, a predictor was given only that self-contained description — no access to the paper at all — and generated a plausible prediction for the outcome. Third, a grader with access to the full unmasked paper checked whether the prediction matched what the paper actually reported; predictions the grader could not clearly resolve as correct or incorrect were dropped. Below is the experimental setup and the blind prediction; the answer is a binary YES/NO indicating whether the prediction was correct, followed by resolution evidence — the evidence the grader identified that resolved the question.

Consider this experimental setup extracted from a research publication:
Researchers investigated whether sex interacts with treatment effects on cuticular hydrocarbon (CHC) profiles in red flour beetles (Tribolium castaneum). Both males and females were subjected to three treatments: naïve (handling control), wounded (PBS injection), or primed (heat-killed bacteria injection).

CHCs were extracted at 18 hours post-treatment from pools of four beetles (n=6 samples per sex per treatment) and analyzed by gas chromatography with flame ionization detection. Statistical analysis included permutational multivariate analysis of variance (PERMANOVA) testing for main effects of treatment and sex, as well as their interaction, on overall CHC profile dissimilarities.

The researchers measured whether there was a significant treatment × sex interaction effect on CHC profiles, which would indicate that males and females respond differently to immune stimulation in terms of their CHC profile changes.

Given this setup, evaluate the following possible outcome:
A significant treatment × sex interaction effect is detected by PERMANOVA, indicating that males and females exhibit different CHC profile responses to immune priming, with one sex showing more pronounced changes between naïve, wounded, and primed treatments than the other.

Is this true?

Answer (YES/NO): NO